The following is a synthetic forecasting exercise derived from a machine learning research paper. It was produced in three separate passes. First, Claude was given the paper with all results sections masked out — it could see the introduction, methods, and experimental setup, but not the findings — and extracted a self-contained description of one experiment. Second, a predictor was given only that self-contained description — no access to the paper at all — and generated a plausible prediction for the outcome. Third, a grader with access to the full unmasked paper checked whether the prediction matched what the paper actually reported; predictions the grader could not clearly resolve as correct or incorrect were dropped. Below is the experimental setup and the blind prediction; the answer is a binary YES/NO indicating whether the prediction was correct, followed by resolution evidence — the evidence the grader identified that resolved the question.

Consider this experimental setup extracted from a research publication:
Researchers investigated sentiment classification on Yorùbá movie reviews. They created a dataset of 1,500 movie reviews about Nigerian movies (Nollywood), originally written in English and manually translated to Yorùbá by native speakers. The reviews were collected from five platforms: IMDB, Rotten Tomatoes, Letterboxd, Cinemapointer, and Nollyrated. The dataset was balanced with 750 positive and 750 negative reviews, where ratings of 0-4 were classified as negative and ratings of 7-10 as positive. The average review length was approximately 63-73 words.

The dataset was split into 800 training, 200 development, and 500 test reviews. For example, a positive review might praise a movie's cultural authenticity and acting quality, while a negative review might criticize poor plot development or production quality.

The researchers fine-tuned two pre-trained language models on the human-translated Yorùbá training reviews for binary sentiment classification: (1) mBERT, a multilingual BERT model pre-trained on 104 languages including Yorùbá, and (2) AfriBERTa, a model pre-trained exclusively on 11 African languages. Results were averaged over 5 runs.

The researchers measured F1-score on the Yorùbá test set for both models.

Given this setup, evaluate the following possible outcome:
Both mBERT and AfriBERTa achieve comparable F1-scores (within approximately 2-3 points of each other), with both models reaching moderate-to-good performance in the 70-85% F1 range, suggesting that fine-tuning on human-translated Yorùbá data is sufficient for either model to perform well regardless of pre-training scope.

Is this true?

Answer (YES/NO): NO